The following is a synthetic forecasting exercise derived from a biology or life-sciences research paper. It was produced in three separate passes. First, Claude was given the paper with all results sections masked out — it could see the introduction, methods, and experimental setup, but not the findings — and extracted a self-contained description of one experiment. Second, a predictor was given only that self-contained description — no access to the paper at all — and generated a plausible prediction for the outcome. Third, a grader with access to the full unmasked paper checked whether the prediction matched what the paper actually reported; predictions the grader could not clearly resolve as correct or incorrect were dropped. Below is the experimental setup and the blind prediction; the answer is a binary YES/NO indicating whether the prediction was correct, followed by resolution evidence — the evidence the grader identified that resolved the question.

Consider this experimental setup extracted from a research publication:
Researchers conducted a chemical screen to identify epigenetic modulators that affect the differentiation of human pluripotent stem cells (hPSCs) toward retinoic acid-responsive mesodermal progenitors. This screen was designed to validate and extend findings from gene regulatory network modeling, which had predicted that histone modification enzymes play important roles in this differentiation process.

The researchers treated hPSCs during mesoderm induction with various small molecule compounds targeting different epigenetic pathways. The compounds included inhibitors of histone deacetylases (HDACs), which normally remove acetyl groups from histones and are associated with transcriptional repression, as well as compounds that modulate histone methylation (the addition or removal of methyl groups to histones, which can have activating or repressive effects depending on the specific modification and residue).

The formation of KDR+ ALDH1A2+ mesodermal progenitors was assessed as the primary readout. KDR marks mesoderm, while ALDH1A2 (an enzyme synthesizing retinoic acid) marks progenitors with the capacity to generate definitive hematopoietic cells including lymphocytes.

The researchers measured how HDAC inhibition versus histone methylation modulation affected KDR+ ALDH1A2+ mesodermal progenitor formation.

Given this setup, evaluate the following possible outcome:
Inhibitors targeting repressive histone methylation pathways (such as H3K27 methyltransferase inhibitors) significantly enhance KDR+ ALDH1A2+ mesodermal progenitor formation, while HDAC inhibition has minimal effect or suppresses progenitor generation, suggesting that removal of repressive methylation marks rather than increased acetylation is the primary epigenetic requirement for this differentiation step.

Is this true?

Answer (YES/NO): NO